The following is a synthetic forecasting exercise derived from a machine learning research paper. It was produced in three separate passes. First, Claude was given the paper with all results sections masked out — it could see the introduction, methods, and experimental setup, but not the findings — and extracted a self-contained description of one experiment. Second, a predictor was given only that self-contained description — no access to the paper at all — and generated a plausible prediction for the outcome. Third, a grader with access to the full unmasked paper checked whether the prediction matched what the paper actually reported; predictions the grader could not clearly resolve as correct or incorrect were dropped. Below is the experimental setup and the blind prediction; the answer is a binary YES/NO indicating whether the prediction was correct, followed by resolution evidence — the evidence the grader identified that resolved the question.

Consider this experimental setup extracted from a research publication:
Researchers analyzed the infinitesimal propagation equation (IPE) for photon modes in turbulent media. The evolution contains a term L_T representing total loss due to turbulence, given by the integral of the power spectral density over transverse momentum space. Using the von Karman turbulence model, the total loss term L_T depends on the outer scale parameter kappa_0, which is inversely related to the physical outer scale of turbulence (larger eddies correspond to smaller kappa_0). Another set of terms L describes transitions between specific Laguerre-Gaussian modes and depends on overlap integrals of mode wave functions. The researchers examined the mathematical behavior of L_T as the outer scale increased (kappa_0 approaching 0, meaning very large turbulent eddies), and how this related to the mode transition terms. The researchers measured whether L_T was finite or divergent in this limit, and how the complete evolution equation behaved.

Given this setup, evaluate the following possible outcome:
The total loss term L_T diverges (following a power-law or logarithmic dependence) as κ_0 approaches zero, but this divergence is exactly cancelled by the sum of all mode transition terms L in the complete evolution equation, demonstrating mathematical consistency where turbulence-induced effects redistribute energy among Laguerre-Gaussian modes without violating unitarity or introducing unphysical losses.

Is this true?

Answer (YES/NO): YES